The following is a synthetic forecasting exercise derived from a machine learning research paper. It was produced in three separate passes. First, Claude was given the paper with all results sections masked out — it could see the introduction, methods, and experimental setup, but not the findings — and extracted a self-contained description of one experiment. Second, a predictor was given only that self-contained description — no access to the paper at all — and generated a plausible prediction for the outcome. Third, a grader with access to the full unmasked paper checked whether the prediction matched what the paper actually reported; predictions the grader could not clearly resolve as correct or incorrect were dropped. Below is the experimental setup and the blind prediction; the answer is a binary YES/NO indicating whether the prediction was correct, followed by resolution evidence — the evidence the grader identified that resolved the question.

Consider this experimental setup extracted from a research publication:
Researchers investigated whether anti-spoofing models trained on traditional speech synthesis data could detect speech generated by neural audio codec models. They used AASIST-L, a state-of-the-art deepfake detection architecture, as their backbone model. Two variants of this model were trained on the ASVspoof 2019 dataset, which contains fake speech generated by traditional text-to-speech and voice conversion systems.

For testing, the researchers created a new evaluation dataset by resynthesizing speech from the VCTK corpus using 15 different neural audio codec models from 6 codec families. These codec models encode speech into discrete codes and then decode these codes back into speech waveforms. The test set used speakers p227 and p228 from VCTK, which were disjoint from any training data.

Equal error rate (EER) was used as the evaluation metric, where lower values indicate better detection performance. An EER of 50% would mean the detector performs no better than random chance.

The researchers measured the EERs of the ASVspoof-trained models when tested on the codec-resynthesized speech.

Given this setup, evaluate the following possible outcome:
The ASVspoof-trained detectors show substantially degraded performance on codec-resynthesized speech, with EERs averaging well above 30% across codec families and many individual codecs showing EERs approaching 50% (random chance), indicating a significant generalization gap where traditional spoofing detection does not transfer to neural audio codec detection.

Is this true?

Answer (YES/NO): YES